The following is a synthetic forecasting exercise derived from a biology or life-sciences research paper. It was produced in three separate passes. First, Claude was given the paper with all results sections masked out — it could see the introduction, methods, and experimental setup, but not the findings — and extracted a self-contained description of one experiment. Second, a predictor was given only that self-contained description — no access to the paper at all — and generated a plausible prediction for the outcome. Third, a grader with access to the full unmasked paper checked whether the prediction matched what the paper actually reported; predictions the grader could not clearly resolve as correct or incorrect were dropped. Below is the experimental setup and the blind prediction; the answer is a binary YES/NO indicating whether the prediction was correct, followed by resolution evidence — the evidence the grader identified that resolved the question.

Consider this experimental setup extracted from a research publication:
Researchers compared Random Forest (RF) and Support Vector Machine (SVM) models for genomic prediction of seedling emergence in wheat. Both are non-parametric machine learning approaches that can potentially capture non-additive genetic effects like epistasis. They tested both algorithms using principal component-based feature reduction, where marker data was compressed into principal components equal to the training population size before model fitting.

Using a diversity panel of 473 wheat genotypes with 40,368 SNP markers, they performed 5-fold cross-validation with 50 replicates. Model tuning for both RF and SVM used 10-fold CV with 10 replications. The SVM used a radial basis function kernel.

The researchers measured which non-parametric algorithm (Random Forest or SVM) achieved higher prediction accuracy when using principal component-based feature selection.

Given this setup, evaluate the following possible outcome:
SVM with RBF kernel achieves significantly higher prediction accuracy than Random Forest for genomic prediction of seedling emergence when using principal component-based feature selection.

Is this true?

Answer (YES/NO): NO